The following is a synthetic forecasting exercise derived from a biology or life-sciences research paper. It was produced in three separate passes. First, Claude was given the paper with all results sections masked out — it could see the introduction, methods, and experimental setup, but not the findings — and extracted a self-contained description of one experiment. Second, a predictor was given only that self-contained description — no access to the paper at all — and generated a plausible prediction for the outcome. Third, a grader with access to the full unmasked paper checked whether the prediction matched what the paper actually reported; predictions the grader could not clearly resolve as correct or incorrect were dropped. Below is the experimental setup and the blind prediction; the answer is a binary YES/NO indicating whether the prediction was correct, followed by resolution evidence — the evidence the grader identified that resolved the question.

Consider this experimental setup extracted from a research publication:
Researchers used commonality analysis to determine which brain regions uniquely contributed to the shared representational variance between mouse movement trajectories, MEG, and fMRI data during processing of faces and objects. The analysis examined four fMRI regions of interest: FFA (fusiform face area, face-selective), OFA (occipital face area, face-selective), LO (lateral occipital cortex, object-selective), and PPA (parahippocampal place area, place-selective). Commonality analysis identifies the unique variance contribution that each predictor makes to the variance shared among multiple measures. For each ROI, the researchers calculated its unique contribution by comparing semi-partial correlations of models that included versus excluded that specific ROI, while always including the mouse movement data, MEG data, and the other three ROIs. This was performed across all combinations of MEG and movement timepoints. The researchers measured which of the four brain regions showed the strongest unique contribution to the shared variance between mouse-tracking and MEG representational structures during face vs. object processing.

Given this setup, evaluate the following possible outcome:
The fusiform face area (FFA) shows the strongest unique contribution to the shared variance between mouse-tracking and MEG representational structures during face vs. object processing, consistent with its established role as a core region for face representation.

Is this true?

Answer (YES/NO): YES